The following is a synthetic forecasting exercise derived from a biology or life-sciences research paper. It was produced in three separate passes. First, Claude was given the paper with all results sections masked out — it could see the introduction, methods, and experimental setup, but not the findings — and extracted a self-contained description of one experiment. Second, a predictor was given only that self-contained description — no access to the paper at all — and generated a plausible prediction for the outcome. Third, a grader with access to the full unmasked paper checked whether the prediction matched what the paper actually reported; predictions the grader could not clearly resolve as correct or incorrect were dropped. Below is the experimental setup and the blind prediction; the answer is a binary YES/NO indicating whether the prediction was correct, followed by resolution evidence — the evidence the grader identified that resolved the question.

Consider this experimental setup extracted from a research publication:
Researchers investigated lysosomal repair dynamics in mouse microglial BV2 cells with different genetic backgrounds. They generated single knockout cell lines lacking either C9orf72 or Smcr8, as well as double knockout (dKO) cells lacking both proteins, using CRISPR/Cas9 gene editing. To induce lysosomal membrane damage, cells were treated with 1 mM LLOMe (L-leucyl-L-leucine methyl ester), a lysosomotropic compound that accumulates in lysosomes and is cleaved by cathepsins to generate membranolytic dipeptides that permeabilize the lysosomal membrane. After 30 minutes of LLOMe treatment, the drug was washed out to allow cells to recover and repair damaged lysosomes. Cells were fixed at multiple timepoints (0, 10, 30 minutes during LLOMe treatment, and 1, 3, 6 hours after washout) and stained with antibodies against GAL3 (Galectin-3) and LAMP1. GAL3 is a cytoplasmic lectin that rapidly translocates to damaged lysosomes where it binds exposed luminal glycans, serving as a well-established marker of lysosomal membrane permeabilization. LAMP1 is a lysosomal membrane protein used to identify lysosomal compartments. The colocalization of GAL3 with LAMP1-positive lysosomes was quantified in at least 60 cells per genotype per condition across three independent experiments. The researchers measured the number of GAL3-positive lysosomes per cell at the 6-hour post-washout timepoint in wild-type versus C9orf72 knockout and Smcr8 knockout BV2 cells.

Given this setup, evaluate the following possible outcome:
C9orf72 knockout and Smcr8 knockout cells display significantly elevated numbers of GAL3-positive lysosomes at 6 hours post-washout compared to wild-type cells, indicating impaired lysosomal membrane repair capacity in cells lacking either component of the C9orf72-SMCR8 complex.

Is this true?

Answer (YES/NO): YES